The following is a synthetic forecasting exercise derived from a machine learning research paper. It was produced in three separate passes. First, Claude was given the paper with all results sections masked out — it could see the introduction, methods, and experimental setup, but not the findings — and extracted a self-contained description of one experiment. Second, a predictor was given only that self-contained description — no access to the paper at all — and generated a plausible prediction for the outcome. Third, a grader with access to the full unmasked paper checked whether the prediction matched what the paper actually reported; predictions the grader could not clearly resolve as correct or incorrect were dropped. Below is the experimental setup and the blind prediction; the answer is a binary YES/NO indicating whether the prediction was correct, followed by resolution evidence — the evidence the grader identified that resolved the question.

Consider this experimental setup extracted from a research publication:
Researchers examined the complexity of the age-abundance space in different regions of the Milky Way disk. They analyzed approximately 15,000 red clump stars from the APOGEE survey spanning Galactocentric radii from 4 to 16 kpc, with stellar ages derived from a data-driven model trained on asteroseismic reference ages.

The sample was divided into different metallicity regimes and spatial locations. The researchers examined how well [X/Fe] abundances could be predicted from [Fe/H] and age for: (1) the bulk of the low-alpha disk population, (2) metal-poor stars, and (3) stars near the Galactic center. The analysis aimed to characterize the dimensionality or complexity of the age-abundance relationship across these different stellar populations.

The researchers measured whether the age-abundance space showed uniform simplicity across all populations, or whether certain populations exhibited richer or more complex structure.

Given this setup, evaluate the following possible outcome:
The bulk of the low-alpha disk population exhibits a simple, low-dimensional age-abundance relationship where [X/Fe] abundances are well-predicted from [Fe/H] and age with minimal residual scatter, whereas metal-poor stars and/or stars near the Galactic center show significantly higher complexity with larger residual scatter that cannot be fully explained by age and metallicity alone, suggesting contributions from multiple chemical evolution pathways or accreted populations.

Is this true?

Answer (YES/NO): YES